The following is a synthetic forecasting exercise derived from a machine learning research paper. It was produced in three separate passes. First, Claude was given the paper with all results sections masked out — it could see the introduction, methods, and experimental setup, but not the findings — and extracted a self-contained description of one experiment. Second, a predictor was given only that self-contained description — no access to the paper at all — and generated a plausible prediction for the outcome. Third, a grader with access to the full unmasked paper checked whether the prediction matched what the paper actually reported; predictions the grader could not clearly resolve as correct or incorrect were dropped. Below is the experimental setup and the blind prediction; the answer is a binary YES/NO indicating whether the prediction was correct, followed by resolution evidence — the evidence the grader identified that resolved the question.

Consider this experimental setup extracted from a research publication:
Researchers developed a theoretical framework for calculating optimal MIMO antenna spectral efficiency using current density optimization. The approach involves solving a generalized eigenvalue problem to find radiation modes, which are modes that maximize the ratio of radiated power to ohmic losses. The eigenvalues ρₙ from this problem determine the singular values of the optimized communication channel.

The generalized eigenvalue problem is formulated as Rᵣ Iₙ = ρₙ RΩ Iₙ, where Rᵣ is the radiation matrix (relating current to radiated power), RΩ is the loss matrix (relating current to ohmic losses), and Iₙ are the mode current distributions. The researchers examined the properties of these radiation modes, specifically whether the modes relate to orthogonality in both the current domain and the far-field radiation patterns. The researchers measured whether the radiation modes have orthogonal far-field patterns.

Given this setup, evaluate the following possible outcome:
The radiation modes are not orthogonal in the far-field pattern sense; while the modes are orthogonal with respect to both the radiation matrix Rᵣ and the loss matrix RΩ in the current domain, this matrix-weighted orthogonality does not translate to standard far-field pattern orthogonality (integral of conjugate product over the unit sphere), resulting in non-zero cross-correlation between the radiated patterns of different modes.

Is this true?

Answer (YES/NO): NO